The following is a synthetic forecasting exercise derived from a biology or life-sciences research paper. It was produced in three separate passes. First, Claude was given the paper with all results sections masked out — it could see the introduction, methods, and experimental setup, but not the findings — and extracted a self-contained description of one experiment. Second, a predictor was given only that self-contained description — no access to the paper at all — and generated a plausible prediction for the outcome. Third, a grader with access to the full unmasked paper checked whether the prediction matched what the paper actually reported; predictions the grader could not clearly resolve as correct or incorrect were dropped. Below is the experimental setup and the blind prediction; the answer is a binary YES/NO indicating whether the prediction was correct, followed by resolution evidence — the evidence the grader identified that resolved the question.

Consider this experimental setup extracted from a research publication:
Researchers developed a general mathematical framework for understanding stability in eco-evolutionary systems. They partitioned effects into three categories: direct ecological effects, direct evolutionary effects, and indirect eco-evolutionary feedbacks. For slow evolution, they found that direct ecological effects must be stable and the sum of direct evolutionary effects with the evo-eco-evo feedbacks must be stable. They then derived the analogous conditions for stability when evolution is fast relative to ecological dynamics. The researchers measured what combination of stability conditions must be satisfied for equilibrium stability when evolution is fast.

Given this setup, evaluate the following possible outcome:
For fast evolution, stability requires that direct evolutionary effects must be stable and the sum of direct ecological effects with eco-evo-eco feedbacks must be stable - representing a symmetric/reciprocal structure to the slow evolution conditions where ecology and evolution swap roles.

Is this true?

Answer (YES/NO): YES